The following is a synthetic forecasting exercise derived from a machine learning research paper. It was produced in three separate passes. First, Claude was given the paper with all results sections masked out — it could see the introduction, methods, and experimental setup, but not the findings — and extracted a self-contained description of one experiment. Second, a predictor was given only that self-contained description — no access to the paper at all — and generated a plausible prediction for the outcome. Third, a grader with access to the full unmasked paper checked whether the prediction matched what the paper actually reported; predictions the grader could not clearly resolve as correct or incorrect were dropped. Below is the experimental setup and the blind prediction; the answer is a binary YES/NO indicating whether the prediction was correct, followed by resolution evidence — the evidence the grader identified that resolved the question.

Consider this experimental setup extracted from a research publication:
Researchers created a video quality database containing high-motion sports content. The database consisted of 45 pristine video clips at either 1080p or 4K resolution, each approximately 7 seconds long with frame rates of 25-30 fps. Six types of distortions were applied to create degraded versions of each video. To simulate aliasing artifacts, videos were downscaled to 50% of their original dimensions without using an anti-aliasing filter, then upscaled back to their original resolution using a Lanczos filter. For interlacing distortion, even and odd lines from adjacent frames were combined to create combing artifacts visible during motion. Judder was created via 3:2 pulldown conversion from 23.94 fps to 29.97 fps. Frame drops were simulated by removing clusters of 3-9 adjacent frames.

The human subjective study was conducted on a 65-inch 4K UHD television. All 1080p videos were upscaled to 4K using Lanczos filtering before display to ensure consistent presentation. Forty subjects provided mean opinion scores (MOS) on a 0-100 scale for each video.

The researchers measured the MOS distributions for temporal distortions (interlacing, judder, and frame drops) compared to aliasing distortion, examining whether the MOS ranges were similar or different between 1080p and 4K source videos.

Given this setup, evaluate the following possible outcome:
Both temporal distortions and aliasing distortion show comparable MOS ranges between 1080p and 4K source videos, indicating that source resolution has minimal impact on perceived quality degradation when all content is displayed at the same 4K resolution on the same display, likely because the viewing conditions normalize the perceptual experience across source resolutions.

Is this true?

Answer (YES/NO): NO